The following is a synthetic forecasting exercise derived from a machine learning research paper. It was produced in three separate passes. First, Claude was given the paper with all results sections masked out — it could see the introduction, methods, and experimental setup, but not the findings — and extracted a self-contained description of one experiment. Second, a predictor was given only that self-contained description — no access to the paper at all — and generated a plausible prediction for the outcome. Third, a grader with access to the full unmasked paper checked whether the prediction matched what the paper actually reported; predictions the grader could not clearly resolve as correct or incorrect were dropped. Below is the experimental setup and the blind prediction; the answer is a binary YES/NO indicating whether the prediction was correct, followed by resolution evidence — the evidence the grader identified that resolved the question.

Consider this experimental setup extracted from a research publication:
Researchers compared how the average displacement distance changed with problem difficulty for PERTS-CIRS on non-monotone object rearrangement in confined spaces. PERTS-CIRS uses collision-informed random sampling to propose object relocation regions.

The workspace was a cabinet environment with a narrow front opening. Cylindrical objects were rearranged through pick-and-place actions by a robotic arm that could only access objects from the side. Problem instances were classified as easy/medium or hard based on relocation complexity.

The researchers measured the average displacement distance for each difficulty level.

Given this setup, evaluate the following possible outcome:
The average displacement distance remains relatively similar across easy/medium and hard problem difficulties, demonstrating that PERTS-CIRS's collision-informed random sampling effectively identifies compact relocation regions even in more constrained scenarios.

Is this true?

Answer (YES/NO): NO